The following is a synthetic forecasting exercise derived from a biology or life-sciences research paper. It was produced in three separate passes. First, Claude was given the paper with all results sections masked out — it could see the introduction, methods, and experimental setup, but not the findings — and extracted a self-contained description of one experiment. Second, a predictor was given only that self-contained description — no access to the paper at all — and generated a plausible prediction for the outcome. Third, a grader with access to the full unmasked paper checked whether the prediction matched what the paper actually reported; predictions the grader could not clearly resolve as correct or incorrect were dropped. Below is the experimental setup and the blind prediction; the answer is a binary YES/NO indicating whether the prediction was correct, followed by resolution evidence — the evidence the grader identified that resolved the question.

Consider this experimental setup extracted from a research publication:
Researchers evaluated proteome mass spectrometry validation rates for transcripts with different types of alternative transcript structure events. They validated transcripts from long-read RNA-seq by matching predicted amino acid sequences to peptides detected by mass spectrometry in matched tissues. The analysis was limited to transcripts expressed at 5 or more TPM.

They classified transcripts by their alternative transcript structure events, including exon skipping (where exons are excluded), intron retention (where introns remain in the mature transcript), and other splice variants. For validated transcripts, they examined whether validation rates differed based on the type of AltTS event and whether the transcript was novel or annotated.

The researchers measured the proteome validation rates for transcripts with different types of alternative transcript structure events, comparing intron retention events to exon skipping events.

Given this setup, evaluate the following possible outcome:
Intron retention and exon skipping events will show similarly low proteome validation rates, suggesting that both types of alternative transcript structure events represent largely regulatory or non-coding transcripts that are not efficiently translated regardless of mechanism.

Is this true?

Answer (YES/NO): NO